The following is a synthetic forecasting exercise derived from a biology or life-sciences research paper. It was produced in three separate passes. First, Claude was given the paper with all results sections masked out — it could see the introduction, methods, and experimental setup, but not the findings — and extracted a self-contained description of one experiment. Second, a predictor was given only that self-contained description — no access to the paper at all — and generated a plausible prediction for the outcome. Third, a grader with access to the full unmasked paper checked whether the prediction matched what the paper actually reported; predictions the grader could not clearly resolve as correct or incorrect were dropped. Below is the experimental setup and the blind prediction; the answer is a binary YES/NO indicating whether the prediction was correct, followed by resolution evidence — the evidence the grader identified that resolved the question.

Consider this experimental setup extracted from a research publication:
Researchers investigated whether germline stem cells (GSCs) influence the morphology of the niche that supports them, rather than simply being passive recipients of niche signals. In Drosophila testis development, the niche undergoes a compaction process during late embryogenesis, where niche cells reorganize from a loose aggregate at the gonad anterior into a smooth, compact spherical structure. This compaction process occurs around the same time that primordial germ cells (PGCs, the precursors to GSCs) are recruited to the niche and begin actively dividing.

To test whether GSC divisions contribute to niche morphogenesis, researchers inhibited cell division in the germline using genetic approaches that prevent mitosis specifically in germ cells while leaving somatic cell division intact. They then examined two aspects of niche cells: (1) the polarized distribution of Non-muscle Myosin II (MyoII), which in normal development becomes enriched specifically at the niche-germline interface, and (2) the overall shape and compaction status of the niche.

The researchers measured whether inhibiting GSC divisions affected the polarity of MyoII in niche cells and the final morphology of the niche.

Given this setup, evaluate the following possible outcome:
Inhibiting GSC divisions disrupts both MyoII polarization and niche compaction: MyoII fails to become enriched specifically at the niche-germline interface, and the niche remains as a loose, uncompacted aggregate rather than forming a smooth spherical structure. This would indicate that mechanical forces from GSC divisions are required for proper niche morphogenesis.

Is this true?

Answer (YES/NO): NO